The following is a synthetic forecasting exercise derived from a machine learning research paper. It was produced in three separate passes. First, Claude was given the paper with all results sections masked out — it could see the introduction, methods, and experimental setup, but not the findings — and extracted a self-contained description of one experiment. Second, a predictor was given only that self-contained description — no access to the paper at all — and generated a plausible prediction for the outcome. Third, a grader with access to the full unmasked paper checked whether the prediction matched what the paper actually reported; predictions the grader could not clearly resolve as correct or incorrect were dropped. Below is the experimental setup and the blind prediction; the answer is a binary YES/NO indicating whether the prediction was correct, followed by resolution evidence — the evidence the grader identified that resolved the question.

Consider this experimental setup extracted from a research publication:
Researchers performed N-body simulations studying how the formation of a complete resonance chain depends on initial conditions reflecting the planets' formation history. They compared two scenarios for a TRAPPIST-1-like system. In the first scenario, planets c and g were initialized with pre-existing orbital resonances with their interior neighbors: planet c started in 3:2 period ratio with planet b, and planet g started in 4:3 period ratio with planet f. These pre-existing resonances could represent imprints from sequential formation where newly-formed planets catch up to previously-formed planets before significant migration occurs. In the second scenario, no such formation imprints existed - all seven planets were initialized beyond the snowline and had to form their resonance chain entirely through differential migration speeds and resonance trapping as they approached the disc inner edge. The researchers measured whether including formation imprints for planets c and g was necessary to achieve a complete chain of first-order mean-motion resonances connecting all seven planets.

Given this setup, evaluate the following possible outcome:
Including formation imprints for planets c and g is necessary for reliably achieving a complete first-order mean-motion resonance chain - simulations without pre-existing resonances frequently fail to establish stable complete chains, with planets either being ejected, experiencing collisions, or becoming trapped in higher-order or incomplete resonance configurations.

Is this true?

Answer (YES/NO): NO